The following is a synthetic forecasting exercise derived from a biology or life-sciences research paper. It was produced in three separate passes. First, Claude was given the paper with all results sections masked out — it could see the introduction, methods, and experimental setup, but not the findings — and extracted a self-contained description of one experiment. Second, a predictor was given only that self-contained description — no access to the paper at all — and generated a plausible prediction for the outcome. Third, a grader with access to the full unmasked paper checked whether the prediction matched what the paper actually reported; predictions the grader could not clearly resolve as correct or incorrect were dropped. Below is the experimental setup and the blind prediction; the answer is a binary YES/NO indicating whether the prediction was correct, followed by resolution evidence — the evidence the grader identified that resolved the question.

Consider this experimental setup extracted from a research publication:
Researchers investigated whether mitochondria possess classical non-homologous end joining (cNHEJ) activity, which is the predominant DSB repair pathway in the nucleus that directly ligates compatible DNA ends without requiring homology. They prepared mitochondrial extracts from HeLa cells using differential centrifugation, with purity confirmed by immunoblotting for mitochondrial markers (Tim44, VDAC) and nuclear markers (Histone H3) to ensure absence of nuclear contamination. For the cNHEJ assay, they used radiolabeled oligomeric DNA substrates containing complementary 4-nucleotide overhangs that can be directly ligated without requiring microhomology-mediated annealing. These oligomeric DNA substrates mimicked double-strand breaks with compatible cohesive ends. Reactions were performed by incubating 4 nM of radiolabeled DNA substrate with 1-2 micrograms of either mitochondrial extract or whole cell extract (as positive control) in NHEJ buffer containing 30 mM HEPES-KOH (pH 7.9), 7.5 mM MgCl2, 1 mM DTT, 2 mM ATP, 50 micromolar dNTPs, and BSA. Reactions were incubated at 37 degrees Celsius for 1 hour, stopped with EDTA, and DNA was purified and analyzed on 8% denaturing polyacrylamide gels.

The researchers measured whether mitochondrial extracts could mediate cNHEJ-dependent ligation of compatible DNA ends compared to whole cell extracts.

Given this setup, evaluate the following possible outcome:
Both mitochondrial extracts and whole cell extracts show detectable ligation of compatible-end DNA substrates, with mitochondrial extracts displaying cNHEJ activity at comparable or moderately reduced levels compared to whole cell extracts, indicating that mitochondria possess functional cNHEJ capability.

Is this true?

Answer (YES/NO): NO